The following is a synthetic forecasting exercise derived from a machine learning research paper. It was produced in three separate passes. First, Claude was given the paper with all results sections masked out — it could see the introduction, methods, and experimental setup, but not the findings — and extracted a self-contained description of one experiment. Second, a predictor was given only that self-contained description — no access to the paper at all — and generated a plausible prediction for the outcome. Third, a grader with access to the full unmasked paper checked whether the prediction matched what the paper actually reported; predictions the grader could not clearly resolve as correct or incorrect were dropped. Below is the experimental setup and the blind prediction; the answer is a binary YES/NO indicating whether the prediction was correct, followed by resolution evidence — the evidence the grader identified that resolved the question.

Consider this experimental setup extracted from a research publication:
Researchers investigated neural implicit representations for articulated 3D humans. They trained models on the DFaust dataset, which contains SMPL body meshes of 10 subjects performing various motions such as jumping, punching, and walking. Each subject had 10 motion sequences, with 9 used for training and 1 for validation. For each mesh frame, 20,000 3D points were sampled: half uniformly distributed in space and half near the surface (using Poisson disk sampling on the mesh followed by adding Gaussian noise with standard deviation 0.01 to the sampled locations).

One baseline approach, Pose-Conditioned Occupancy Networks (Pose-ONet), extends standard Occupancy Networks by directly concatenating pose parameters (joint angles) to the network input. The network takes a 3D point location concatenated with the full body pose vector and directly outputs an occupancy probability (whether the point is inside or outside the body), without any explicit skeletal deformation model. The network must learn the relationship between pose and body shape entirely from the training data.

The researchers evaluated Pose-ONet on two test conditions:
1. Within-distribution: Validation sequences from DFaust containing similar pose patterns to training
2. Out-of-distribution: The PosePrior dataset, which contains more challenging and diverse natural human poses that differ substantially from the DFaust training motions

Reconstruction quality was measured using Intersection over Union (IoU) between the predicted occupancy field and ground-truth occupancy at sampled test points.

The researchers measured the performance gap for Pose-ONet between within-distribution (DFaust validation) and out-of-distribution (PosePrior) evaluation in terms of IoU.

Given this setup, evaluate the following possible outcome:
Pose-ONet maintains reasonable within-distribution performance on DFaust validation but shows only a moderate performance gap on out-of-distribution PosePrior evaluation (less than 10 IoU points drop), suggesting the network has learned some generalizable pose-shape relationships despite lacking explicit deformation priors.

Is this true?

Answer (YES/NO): NO